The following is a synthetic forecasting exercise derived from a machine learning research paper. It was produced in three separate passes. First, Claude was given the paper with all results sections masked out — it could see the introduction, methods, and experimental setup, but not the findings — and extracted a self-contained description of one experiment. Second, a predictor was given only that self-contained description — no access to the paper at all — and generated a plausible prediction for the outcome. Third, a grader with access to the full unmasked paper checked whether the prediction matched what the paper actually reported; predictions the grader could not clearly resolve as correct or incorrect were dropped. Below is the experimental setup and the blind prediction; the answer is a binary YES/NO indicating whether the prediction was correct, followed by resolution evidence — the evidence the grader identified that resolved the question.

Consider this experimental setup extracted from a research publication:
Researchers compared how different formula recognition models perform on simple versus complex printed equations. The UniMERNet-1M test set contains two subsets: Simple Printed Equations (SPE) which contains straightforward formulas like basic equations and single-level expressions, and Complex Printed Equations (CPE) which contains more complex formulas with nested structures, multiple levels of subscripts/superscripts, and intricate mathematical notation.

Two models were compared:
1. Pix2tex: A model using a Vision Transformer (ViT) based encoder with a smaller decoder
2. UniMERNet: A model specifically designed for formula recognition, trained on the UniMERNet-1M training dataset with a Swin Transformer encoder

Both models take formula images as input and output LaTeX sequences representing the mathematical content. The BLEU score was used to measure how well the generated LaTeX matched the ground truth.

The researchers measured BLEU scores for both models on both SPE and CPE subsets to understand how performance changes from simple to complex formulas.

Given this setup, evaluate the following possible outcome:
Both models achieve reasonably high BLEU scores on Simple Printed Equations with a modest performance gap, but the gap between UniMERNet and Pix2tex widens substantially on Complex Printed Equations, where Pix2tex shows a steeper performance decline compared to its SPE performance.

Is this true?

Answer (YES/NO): YES